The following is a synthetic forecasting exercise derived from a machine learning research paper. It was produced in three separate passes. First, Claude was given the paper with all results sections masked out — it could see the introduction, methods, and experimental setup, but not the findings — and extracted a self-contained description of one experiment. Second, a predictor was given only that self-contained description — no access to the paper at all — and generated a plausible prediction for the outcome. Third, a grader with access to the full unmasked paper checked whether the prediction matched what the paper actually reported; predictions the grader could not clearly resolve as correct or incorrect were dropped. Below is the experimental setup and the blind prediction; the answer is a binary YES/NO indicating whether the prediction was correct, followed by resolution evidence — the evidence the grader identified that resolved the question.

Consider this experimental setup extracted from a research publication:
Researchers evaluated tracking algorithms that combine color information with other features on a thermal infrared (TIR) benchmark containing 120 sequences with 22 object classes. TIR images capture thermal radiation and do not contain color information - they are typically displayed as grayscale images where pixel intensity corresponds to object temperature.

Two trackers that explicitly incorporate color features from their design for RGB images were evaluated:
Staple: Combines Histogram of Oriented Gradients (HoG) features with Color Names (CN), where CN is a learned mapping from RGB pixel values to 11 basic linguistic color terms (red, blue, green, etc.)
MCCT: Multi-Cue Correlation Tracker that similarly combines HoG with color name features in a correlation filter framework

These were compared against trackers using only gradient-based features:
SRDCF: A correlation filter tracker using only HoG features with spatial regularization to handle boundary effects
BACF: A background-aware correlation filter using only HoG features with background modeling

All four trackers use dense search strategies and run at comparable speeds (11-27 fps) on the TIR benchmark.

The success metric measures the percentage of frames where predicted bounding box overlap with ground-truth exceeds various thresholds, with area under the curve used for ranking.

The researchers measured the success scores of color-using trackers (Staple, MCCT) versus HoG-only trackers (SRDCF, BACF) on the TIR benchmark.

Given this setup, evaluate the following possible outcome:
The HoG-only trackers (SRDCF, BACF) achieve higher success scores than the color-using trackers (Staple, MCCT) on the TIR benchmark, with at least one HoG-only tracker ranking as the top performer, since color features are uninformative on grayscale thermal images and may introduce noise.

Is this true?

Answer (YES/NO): YES